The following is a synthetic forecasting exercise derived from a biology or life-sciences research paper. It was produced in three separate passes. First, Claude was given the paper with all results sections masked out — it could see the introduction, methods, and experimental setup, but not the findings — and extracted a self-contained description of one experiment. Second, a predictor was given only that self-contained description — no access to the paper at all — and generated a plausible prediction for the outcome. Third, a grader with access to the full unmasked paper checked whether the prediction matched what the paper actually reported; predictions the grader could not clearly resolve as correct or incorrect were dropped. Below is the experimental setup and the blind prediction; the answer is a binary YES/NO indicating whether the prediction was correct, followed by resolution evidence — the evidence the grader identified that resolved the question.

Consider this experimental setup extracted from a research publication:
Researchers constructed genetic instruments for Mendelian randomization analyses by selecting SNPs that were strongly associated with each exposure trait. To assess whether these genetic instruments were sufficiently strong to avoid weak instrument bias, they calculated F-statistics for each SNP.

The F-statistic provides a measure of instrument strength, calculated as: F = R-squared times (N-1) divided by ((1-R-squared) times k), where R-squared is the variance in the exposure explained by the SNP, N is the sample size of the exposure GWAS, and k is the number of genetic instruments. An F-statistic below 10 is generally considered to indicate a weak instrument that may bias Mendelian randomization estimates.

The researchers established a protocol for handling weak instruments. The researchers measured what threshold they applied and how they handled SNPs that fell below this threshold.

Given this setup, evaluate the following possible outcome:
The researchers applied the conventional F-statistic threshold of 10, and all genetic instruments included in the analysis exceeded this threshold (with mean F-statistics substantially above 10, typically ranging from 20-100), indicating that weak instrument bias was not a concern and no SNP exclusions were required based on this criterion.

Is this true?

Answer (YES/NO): NO